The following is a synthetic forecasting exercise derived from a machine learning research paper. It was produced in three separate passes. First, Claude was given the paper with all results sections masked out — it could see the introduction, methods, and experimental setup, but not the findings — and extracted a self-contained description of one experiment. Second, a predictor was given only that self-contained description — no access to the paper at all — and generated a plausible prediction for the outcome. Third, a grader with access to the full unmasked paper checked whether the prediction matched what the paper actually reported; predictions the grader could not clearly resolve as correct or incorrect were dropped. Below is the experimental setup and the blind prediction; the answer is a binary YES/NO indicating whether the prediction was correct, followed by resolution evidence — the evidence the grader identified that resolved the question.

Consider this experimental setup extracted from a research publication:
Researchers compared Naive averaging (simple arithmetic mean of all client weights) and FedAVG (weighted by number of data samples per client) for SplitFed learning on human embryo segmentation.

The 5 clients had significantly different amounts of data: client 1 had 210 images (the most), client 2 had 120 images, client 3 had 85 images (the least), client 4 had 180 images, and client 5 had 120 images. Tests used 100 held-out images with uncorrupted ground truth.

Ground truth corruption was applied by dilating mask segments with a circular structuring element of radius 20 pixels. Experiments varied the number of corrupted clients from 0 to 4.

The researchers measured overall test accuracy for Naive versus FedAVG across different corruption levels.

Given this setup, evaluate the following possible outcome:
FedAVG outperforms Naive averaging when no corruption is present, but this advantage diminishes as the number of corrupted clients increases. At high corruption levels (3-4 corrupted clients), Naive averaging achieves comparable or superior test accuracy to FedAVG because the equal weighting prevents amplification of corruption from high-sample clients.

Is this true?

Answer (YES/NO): NO